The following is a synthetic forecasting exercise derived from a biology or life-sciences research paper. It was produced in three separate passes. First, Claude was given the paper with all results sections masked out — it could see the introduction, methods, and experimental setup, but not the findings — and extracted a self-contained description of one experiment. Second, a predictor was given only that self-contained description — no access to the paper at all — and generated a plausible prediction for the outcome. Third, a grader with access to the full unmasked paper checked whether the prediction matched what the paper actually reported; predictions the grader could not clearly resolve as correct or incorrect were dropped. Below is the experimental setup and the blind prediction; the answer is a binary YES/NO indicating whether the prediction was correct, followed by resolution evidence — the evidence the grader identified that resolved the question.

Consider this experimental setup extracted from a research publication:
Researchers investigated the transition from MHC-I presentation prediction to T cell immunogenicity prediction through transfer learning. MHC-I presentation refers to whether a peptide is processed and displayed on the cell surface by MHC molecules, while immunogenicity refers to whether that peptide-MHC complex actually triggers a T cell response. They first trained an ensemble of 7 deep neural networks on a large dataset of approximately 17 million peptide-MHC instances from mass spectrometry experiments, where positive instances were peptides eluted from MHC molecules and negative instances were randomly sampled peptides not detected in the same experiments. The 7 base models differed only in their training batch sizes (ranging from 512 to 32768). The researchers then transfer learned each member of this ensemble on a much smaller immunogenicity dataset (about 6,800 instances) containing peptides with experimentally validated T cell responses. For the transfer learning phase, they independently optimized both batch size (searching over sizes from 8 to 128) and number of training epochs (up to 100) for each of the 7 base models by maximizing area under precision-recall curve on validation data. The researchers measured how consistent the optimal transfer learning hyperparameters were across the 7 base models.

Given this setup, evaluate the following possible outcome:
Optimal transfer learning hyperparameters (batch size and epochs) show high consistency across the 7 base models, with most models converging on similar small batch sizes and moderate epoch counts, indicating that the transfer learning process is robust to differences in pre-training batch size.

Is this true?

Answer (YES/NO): NO